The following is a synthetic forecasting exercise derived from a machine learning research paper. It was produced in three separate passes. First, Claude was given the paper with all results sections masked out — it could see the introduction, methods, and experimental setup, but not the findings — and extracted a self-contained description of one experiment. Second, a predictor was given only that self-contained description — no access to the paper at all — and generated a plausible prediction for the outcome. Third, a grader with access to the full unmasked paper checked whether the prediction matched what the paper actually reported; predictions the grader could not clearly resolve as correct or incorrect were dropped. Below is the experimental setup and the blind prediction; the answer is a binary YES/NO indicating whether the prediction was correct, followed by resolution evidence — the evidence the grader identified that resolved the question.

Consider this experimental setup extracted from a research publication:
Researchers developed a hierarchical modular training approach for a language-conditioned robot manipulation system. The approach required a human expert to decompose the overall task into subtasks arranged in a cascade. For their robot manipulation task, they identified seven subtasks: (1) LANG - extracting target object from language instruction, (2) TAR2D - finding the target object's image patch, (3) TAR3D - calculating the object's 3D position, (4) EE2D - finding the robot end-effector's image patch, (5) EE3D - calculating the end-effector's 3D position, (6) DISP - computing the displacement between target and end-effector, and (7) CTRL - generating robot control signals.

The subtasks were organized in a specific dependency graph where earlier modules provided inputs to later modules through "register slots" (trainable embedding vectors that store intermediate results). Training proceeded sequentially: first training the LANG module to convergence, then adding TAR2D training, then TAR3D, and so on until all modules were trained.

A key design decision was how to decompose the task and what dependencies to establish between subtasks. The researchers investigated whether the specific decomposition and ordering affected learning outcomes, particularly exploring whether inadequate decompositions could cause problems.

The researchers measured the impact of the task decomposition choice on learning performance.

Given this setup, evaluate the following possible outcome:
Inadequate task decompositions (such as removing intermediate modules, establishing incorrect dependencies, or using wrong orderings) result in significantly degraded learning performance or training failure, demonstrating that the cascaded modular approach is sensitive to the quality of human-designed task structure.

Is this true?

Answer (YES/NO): YES